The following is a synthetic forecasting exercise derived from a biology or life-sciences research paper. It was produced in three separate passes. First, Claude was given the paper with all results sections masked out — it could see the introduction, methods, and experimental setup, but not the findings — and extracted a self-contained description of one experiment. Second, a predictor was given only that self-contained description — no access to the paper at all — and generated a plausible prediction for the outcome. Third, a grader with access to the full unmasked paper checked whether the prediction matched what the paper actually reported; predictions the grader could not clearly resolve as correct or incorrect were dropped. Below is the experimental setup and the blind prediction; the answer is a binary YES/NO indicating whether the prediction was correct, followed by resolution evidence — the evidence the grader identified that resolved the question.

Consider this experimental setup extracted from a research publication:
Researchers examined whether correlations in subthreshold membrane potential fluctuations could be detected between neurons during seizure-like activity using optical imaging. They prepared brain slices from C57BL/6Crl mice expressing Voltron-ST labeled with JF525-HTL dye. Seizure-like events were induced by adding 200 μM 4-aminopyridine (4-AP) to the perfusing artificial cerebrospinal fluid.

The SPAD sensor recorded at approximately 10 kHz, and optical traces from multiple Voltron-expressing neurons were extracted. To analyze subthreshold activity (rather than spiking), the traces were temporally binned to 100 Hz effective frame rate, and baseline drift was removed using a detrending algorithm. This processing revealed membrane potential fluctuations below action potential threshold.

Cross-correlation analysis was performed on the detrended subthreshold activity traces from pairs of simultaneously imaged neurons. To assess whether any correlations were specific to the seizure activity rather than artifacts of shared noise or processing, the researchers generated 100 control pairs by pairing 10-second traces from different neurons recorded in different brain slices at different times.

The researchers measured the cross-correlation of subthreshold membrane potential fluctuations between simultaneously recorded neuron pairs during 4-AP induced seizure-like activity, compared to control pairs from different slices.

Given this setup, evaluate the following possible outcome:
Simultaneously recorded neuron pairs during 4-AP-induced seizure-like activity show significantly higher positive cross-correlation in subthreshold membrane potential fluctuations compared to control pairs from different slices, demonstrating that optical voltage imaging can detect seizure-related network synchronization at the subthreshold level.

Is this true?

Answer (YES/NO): YES